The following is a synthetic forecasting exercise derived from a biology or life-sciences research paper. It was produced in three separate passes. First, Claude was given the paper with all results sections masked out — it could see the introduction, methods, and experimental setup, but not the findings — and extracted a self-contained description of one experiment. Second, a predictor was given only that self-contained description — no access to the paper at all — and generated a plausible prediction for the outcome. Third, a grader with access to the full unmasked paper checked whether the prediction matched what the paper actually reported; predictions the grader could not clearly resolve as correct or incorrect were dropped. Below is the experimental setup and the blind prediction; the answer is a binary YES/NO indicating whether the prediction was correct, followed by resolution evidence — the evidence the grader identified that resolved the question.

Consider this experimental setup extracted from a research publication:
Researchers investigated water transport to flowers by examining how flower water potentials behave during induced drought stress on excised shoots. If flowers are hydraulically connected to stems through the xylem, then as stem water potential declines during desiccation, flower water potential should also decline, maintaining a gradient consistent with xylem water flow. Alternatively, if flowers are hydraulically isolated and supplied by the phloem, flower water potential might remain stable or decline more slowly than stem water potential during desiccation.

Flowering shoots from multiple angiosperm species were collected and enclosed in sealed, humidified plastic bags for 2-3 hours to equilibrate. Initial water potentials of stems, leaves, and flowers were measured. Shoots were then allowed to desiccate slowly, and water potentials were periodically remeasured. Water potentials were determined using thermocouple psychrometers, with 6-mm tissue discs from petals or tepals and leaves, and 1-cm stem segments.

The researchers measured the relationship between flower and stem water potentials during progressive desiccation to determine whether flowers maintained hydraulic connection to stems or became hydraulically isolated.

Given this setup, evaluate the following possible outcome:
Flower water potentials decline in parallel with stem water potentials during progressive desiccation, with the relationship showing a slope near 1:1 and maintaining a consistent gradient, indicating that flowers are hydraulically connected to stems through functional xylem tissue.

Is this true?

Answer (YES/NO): YES